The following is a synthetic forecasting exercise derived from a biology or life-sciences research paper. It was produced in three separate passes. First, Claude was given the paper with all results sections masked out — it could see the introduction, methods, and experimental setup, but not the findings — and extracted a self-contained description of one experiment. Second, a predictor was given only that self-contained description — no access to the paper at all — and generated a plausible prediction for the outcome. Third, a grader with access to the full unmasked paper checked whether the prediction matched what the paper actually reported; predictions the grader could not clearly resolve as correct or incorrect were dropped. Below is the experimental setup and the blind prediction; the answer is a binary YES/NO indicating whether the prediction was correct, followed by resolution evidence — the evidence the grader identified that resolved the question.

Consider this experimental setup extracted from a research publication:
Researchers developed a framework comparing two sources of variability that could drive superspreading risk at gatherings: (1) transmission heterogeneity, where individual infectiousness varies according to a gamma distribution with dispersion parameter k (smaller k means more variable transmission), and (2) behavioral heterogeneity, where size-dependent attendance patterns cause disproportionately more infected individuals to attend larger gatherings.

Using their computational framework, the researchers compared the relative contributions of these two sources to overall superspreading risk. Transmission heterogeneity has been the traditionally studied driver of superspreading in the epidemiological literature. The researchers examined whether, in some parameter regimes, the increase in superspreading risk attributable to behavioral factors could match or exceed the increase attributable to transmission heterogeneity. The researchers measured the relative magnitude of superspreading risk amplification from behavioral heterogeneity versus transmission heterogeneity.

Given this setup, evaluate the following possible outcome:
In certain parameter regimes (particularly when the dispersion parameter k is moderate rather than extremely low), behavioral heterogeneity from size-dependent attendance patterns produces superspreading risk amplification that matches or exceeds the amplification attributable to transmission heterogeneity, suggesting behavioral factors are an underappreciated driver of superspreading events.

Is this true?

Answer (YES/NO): YES